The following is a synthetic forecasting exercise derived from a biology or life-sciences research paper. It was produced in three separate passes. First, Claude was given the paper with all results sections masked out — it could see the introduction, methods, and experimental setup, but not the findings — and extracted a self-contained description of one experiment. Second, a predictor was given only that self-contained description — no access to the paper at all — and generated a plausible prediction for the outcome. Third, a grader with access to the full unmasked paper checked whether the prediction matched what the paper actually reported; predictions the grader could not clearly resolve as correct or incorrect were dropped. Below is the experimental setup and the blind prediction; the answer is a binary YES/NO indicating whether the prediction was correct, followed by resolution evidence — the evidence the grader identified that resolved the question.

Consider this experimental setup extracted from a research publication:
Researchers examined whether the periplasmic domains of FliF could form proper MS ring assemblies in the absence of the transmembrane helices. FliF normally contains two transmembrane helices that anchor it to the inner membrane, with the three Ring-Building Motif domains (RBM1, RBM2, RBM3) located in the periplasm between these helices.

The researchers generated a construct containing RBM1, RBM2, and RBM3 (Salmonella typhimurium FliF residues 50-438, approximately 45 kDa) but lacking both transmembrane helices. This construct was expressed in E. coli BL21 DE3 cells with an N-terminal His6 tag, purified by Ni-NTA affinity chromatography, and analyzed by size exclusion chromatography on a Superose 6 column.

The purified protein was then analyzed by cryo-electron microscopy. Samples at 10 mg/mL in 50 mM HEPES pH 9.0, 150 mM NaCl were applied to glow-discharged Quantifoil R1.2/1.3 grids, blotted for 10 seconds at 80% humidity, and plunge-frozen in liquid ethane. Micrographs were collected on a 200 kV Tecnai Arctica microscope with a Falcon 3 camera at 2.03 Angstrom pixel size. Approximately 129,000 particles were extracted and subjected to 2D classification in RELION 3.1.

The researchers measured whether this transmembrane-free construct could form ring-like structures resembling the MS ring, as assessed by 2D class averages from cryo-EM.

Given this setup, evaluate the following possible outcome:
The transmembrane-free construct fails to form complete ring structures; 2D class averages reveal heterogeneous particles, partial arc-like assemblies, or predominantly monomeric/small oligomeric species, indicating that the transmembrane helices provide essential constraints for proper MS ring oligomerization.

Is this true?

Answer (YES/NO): NO